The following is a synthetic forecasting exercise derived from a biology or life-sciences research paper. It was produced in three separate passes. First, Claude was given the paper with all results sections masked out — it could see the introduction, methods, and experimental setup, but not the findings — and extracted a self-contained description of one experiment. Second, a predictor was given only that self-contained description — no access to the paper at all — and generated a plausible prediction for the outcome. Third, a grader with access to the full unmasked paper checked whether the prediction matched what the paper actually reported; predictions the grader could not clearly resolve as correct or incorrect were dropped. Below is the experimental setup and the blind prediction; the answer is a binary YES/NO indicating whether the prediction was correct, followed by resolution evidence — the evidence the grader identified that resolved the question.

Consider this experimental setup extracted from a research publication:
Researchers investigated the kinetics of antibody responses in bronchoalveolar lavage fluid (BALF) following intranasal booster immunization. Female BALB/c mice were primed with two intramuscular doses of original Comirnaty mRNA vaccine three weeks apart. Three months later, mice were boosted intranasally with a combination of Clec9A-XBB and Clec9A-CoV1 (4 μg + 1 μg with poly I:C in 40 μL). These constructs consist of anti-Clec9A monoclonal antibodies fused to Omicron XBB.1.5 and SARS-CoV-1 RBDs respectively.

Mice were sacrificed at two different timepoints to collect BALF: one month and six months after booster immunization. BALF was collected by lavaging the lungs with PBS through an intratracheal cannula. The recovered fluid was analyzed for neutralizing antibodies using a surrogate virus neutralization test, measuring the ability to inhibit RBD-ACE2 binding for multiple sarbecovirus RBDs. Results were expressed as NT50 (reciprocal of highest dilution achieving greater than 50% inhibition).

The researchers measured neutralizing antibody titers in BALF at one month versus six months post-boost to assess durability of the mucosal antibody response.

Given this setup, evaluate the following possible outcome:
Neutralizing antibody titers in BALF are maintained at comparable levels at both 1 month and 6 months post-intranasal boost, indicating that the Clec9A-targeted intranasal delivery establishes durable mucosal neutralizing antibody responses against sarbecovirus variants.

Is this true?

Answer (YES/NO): YES